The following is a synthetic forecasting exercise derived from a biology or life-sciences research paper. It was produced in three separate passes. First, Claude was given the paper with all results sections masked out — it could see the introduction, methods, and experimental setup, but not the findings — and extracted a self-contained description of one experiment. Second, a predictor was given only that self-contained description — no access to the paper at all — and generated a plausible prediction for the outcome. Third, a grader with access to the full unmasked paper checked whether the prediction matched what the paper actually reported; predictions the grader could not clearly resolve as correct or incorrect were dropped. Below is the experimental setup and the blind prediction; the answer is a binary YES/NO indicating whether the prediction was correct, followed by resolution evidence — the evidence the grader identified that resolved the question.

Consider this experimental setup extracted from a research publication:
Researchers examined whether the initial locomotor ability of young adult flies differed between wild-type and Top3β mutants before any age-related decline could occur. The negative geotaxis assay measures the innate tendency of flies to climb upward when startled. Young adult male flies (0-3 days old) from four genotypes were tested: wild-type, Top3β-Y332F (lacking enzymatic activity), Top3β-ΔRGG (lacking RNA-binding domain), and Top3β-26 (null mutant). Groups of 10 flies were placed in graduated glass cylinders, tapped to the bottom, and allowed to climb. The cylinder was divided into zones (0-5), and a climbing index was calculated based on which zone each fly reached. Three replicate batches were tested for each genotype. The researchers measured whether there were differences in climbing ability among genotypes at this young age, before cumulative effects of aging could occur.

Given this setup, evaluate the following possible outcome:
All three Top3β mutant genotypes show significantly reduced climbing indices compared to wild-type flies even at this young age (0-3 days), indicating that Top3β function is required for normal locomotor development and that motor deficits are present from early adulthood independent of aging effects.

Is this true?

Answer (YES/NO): NO